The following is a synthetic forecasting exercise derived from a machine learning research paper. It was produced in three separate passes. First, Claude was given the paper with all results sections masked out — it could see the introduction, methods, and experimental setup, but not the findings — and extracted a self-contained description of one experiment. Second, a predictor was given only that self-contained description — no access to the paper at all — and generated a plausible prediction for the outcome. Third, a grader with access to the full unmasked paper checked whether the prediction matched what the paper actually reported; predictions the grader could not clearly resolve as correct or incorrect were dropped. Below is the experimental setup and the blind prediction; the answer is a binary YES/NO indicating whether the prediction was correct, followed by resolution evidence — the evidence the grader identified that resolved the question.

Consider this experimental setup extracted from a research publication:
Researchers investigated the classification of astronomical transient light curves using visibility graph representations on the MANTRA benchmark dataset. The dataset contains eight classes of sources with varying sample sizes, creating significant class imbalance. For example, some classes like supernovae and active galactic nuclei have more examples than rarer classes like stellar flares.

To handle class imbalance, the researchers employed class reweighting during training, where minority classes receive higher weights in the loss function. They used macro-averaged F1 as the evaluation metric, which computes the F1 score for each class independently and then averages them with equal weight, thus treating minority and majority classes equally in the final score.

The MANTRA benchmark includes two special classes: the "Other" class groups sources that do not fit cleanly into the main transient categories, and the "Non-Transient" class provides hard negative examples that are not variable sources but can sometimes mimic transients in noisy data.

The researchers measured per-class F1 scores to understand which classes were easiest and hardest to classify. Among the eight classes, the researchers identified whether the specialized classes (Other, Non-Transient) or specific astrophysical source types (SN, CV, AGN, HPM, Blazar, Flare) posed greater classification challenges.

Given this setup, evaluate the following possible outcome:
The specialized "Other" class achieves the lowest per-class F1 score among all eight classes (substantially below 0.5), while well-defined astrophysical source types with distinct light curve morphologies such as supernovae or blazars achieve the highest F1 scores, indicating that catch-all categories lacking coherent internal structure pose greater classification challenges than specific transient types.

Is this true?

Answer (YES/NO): NO